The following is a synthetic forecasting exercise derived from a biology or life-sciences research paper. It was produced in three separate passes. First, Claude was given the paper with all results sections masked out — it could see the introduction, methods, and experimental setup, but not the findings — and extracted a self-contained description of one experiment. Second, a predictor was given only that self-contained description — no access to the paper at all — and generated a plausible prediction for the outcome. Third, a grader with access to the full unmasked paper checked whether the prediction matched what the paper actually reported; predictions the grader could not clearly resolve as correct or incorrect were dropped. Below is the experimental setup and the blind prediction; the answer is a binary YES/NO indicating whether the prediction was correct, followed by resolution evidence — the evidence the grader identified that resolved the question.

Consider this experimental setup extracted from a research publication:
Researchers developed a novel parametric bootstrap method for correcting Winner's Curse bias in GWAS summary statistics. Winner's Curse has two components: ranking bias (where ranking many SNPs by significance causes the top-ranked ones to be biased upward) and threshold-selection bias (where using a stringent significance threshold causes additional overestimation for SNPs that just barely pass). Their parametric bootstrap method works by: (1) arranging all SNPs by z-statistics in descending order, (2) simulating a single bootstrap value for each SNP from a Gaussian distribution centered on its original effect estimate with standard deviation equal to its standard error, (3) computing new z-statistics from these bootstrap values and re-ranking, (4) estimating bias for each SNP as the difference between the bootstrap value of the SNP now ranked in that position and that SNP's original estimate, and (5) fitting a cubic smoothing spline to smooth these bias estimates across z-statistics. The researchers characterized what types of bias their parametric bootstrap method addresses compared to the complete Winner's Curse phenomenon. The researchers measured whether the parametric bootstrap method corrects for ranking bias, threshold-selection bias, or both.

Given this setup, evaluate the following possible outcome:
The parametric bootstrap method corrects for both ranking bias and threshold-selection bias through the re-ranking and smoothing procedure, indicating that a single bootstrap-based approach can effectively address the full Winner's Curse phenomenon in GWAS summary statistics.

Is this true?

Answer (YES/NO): NO